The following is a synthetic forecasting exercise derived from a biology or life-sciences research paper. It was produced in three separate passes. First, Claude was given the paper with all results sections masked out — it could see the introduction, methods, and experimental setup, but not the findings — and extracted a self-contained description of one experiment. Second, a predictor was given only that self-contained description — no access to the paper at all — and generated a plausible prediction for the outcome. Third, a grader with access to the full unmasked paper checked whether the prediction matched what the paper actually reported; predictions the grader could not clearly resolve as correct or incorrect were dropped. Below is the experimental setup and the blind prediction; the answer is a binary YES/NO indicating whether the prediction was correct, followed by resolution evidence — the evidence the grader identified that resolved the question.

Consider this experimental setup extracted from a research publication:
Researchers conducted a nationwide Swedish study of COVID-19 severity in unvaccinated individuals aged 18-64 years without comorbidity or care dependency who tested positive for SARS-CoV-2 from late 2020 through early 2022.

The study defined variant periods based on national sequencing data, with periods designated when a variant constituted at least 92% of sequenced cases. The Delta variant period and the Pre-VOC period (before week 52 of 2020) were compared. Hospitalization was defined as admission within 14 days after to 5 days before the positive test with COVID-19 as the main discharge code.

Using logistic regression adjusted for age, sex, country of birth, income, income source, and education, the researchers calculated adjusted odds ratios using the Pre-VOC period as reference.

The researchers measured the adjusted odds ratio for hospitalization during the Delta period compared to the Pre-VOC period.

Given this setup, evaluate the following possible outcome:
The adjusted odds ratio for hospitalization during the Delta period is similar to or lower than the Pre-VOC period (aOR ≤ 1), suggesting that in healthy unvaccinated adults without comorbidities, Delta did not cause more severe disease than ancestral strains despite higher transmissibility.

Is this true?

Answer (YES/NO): NO